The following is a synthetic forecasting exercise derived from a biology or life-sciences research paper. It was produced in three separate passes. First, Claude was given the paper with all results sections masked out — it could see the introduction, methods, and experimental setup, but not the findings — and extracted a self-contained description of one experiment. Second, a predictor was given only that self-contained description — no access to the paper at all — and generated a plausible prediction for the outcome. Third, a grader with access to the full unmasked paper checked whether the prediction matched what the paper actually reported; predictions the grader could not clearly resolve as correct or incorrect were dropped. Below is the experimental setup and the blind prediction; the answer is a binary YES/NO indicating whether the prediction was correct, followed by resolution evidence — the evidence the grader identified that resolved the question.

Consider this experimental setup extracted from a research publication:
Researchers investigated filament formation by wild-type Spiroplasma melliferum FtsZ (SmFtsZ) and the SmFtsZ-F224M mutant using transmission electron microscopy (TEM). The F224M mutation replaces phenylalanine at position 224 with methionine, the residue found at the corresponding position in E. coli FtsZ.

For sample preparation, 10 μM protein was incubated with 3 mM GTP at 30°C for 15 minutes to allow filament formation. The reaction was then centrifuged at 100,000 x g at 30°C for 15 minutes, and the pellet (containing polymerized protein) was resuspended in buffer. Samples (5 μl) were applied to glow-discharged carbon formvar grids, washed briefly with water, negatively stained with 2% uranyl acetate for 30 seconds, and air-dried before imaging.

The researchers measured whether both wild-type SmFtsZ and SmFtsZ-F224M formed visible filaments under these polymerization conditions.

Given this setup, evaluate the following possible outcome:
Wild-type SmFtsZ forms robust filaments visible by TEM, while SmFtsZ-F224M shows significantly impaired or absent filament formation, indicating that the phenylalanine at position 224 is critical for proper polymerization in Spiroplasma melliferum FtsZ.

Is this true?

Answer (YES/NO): NO